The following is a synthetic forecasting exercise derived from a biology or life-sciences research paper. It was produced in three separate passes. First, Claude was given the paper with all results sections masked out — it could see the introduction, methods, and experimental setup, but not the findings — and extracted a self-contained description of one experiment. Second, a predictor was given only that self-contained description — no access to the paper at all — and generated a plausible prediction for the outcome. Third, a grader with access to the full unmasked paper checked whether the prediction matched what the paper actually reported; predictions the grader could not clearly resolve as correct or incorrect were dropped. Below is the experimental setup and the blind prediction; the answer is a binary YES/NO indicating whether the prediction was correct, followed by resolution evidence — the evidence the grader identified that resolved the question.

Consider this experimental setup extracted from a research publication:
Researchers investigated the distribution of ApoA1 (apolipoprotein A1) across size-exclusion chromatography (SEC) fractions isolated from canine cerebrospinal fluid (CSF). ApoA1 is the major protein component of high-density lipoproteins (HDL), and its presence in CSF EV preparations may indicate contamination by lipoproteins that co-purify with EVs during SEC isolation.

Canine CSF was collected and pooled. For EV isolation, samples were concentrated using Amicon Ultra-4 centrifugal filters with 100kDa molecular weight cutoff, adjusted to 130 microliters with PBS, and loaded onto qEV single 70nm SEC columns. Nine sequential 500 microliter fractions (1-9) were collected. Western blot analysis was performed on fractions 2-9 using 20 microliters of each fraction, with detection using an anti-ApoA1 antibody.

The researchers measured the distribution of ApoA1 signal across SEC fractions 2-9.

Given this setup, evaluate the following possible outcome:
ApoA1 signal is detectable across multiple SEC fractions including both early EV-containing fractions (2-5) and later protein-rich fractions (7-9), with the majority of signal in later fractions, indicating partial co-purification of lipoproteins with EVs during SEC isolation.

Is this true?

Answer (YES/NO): NO